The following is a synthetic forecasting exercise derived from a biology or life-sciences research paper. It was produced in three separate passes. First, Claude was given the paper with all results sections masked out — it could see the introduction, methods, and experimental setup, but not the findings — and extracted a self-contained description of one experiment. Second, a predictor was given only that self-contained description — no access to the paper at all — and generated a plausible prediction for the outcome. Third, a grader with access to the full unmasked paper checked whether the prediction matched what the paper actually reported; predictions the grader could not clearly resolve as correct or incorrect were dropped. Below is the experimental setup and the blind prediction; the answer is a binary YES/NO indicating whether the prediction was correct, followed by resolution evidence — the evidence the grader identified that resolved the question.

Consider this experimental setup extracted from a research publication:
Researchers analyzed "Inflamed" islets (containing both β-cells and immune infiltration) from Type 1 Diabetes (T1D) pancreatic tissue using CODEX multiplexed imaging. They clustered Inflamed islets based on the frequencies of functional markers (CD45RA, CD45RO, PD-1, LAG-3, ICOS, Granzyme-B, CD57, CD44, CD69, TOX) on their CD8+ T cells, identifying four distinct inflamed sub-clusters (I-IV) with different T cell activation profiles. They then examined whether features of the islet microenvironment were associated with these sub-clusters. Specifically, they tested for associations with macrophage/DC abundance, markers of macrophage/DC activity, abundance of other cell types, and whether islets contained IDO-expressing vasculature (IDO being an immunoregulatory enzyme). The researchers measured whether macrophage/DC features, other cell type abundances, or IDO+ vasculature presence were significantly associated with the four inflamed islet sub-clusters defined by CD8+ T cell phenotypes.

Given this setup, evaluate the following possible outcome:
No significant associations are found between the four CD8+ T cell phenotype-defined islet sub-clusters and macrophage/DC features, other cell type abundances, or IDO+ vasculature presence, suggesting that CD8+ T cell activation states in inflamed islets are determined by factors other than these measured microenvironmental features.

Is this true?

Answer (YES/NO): YES